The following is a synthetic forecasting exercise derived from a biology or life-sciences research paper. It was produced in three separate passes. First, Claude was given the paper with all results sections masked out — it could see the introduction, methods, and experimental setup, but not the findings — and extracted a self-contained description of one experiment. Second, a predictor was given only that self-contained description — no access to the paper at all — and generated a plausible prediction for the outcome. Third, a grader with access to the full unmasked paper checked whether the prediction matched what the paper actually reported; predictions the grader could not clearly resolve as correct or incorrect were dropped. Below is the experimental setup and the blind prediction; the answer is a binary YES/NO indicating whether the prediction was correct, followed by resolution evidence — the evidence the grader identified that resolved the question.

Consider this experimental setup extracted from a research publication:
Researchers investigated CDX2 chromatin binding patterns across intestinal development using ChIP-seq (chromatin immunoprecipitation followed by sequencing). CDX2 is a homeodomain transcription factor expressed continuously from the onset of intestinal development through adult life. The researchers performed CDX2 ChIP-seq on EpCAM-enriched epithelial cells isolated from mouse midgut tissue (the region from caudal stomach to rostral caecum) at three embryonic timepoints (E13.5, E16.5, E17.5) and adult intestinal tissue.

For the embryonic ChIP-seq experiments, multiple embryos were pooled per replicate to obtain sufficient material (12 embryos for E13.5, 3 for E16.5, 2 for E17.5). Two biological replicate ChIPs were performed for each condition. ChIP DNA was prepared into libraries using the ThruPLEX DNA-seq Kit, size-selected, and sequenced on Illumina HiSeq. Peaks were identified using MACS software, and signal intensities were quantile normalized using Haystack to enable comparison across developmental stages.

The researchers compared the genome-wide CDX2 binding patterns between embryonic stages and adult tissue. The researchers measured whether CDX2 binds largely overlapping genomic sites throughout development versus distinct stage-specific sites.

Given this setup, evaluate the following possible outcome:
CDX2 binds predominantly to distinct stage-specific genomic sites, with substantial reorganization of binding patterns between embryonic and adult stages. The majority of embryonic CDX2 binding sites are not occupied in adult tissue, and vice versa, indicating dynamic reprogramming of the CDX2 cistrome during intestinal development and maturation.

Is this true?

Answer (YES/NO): NO